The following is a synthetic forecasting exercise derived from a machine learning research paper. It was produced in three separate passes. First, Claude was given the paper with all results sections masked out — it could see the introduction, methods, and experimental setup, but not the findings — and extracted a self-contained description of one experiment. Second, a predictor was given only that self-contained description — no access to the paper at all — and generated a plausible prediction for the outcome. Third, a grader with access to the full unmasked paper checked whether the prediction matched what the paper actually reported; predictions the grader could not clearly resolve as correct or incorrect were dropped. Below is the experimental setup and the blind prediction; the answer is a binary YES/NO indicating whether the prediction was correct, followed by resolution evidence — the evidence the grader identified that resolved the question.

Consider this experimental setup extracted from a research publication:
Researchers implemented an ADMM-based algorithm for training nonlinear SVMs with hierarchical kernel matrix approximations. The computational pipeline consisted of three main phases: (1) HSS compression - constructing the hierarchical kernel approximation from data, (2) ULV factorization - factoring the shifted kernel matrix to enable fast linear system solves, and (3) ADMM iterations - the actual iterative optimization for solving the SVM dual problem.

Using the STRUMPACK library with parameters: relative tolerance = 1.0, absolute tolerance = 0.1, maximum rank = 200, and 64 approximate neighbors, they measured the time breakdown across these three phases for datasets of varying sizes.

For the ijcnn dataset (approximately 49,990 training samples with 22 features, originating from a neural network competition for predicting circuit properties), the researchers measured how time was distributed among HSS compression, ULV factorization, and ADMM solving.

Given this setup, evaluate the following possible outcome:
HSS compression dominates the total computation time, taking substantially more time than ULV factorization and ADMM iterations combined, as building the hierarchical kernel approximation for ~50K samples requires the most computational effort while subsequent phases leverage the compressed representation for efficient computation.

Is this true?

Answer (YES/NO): YES